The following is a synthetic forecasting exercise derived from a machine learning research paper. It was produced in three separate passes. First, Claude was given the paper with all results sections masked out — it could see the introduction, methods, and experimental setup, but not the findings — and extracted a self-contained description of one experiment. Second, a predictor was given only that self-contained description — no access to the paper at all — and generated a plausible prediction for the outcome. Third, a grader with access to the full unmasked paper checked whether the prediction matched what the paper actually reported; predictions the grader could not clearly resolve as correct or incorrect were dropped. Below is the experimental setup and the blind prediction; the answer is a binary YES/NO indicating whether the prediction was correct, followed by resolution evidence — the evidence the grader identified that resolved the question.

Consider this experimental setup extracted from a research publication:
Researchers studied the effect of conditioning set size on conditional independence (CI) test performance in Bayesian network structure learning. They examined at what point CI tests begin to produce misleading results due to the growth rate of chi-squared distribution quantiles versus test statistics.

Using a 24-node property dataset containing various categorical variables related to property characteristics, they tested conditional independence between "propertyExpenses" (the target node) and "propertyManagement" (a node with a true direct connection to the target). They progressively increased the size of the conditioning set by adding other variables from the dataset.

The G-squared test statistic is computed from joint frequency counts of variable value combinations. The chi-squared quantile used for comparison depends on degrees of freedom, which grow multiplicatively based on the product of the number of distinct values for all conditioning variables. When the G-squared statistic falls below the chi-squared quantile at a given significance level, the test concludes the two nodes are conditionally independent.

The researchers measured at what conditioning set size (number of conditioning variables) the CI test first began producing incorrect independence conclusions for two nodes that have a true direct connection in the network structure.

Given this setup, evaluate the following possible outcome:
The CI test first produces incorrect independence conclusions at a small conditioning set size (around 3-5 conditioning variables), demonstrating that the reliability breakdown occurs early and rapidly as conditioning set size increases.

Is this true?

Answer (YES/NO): YES